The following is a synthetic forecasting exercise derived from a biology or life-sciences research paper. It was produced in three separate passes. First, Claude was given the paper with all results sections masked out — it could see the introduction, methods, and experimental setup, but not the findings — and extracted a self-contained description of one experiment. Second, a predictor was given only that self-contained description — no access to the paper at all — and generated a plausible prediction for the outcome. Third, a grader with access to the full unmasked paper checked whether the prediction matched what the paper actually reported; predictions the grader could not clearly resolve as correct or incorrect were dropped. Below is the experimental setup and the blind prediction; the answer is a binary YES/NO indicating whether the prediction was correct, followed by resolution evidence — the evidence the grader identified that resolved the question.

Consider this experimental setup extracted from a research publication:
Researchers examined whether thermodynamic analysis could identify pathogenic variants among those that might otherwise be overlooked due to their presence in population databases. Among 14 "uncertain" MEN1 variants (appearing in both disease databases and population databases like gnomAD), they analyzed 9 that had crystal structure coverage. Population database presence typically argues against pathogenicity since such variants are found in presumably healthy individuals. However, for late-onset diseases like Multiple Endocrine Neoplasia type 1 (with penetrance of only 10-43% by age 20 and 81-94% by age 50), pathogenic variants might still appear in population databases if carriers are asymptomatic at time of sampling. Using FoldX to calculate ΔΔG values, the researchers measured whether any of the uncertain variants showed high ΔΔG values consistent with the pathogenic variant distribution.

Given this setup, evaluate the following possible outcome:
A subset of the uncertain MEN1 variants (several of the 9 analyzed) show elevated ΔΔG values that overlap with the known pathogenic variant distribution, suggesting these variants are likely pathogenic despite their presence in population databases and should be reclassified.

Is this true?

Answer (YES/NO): NO